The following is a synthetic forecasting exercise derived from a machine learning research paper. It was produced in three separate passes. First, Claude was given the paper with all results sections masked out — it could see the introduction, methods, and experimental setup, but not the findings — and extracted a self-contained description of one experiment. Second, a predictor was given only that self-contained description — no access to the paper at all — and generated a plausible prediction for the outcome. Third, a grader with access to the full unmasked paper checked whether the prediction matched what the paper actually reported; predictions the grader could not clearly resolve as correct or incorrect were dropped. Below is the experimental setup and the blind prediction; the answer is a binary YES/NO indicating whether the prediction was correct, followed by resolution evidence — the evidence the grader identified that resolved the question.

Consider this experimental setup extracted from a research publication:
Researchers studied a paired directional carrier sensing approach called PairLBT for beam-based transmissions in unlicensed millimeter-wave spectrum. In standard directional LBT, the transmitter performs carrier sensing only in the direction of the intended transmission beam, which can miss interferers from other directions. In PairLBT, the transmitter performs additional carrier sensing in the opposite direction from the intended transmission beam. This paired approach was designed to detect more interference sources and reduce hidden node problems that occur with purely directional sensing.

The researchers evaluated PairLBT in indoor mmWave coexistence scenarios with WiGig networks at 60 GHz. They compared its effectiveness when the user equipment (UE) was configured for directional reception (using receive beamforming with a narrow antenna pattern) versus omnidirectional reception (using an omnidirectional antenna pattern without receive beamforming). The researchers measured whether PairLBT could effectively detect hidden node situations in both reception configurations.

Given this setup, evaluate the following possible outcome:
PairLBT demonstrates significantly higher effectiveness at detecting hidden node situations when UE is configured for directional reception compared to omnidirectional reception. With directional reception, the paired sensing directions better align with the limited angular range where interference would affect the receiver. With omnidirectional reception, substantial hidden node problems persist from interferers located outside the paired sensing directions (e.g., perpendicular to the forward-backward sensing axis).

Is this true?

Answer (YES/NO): YES